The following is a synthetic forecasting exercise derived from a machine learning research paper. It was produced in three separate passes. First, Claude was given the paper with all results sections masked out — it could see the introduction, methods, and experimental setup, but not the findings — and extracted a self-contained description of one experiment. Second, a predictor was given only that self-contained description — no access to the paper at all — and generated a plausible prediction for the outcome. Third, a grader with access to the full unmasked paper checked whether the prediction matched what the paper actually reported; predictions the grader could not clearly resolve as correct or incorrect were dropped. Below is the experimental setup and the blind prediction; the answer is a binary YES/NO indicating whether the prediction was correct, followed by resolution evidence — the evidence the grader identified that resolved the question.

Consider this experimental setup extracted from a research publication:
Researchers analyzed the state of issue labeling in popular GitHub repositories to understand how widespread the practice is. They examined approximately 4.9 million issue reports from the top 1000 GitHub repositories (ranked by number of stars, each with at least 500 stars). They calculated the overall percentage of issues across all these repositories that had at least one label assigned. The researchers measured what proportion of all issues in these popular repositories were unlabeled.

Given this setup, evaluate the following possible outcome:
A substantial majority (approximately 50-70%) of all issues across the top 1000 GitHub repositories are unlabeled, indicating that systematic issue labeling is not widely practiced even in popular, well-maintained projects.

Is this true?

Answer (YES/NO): YES